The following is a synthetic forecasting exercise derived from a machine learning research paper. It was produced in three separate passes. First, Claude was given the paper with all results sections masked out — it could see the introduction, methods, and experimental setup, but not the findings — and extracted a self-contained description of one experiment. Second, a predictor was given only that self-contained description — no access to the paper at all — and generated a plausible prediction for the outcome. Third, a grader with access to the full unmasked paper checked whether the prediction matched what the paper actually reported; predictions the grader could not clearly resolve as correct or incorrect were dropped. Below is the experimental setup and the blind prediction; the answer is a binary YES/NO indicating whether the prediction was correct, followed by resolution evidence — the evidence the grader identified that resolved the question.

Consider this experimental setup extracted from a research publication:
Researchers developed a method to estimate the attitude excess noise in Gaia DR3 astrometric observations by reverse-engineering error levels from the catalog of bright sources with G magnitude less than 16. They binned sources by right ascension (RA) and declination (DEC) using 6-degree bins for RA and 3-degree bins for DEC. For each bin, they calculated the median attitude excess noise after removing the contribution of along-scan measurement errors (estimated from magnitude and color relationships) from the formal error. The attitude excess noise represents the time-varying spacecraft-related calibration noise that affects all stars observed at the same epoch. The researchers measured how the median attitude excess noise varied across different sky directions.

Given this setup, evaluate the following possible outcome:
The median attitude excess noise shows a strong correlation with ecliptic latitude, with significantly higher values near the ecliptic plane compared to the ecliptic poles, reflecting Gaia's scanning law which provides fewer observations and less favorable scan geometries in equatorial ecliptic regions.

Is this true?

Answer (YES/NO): NO